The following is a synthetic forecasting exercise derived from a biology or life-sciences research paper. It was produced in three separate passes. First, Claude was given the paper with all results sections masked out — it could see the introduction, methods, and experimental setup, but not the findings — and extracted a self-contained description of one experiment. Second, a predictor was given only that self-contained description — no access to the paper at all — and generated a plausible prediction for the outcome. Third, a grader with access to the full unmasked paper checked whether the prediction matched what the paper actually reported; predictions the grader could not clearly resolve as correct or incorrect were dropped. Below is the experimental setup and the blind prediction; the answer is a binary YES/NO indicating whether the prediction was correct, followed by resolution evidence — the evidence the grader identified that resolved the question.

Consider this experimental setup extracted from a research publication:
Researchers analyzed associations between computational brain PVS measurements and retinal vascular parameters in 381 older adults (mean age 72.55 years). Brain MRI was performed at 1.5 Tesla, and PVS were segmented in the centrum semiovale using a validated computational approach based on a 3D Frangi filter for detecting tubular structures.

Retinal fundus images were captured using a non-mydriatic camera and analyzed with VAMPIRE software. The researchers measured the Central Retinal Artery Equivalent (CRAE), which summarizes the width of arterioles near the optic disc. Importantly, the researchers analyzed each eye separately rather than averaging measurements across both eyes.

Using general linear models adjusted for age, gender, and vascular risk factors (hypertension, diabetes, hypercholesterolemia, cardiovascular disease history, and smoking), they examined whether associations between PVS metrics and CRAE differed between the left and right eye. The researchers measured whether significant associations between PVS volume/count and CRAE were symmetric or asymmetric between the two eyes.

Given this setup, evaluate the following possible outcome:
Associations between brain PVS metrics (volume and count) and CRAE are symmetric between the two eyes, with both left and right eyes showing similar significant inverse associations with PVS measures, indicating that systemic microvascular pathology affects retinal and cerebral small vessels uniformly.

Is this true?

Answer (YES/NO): NO